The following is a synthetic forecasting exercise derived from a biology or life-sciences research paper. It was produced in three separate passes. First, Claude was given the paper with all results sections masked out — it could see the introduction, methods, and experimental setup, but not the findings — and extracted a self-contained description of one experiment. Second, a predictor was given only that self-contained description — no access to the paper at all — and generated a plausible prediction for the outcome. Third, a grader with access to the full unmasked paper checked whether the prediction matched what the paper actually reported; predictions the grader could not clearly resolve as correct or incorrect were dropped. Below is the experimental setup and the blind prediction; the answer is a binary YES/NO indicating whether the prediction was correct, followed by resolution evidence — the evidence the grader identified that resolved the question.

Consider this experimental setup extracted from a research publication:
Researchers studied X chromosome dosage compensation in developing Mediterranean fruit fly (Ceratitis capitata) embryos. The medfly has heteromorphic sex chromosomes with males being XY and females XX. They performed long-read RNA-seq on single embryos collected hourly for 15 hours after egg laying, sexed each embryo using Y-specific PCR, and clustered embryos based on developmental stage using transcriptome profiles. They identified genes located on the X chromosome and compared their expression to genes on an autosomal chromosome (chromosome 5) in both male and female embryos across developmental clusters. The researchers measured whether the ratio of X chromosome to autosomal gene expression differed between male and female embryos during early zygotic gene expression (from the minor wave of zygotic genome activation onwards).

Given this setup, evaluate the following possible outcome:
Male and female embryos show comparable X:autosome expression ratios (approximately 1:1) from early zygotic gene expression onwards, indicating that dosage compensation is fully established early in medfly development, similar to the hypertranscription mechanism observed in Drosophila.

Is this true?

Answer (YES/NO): NO